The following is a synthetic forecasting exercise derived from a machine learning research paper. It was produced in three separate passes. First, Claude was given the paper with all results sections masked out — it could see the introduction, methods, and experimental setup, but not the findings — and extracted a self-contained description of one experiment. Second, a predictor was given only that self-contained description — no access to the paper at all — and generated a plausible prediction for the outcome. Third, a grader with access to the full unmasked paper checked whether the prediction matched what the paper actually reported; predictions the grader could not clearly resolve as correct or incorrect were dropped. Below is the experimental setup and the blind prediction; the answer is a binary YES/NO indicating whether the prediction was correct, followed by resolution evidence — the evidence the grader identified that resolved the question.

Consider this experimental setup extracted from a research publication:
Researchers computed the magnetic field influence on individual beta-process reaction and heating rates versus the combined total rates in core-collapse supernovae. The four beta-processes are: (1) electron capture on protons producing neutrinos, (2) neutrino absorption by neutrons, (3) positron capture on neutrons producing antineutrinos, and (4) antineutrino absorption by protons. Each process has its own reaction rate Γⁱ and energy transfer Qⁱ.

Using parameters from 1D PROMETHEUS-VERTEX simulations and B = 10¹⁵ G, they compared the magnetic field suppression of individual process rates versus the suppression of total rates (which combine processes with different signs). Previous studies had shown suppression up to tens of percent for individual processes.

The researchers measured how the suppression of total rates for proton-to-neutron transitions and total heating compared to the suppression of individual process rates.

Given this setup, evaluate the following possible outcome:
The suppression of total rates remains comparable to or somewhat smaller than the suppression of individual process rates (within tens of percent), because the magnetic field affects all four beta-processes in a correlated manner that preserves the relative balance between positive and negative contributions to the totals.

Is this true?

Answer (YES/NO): NO